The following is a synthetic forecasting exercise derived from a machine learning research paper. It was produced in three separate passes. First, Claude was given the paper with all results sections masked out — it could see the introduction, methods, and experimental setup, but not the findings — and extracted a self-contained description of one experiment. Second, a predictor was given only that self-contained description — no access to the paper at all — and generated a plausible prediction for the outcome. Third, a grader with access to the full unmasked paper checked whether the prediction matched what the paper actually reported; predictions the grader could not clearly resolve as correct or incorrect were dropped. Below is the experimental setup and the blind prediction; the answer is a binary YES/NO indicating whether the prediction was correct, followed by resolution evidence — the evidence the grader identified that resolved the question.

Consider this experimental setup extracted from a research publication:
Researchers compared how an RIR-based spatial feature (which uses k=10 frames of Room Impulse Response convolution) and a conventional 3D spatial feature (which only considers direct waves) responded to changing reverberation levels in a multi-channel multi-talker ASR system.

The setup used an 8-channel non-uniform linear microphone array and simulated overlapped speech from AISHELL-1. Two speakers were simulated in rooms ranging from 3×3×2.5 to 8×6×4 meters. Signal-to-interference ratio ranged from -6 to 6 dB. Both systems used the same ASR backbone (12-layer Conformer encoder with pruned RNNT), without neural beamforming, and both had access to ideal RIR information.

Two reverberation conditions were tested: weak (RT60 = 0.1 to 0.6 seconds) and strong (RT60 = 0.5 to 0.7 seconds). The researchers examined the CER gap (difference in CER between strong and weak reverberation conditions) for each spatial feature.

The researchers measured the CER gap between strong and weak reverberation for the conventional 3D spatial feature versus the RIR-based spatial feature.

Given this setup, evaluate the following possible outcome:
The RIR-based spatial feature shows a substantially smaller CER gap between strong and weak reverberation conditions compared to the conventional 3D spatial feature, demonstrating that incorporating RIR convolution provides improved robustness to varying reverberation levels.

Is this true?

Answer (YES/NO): YES